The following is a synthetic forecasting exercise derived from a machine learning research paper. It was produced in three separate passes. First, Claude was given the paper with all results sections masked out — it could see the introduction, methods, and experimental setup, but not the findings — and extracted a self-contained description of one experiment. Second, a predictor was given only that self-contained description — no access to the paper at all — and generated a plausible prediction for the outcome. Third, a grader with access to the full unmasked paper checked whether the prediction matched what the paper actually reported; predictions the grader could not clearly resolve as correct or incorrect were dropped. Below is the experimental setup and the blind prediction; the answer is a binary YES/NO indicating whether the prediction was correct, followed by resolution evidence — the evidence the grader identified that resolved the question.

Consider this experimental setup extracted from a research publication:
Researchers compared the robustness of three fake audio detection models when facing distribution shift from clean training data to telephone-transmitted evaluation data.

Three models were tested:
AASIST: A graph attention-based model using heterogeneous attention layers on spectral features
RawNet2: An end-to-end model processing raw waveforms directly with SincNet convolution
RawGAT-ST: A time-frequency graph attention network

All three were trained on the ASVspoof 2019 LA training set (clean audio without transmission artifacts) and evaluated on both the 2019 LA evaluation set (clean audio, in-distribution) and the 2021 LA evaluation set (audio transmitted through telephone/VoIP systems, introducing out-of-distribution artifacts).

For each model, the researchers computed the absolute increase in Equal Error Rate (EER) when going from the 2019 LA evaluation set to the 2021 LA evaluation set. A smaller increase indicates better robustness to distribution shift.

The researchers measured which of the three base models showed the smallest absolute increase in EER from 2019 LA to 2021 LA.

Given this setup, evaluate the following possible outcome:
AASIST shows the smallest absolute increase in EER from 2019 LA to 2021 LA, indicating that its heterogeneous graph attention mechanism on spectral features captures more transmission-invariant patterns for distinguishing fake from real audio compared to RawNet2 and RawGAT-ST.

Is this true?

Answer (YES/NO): NO